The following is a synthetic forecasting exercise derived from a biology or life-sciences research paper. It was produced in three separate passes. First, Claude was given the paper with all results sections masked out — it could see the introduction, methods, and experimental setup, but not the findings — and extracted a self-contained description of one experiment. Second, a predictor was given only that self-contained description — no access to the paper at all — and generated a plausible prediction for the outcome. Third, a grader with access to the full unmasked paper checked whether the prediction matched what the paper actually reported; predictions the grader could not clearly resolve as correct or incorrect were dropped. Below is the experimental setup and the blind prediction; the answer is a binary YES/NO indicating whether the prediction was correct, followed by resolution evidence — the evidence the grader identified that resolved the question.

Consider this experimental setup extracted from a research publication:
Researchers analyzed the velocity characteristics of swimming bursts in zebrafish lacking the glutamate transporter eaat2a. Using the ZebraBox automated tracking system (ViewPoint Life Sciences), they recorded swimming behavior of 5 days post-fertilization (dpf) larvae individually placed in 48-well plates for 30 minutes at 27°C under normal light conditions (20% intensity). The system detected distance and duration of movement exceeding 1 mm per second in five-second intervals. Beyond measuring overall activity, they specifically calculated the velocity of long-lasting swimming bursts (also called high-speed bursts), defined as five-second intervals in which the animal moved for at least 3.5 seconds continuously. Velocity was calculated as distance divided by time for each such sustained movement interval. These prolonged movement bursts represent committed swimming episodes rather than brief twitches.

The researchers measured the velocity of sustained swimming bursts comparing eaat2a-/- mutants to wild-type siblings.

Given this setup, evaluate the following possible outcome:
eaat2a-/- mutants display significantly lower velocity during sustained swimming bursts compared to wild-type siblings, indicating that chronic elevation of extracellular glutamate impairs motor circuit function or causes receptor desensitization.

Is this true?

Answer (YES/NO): NO